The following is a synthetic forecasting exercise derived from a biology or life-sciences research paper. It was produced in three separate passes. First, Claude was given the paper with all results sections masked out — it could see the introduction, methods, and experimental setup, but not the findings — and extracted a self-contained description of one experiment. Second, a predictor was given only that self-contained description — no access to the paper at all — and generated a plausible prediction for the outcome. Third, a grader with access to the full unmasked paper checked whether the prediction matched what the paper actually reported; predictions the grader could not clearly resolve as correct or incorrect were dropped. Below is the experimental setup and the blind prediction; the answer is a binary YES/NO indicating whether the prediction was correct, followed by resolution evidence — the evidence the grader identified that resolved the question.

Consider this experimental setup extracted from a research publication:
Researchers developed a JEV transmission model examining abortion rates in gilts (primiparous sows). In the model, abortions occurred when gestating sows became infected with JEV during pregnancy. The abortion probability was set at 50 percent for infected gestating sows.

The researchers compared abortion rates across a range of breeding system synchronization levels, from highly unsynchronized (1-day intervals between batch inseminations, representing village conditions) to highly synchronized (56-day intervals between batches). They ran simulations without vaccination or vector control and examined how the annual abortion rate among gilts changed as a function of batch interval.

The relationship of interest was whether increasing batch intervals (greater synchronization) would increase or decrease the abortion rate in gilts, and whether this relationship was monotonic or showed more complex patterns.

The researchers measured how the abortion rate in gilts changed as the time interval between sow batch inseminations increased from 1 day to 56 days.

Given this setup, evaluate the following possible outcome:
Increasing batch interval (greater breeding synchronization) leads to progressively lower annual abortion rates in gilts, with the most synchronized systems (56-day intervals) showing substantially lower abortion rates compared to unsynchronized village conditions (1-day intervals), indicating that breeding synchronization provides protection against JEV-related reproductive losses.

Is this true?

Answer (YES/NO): NO